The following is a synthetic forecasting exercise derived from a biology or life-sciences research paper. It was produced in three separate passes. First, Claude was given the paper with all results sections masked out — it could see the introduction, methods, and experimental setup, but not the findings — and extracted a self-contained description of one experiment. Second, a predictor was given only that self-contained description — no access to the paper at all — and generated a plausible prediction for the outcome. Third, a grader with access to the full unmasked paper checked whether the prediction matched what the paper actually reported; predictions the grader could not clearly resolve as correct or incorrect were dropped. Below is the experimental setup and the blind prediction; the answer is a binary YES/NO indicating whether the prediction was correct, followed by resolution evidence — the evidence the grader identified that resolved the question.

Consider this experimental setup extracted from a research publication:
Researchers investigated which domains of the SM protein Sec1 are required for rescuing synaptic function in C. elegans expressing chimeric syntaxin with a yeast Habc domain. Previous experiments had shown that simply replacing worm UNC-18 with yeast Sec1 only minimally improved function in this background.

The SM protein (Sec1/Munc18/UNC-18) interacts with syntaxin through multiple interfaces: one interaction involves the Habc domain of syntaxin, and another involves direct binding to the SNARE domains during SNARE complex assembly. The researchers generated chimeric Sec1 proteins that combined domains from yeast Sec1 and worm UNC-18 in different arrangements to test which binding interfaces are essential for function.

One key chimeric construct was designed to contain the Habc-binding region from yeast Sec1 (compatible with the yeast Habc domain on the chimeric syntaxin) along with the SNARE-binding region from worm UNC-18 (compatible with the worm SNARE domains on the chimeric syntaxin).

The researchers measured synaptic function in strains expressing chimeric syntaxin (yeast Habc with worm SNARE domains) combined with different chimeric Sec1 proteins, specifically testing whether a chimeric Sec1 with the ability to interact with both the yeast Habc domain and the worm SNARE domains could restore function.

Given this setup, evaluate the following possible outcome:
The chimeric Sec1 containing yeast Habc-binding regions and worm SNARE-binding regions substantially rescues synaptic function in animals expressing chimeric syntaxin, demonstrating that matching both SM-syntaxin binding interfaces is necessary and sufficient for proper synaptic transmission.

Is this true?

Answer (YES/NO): YES